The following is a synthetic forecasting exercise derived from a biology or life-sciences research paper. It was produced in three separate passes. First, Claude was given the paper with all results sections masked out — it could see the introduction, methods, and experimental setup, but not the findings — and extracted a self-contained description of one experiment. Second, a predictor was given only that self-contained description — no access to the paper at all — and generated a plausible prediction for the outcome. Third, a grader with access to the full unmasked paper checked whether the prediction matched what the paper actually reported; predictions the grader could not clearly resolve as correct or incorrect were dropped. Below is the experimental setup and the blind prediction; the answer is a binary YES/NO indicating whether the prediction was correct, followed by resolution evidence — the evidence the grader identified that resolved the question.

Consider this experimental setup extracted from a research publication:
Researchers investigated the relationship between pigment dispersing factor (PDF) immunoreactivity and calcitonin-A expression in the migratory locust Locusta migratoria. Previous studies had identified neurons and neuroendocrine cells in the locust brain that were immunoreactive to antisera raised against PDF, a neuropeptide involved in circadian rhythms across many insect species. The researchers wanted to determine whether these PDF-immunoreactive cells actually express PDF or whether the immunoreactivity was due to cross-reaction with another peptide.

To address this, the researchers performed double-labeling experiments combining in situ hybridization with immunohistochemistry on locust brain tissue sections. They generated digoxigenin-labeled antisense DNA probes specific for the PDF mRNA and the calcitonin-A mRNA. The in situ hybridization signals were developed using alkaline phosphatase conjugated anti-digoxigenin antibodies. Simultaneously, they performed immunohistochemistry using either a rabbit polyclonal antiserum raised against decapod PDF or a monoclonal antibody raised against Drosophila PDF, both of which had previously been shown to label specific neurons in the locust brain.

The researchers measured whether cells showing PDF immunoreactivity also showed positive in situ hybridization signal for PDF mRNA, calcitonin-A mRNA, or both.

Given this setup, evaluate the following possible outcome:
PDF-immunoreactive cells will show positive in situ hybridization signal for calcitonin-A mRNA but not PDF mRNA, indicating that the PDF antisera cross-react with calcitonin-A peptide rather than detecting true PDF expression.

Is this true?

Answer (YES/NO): NO